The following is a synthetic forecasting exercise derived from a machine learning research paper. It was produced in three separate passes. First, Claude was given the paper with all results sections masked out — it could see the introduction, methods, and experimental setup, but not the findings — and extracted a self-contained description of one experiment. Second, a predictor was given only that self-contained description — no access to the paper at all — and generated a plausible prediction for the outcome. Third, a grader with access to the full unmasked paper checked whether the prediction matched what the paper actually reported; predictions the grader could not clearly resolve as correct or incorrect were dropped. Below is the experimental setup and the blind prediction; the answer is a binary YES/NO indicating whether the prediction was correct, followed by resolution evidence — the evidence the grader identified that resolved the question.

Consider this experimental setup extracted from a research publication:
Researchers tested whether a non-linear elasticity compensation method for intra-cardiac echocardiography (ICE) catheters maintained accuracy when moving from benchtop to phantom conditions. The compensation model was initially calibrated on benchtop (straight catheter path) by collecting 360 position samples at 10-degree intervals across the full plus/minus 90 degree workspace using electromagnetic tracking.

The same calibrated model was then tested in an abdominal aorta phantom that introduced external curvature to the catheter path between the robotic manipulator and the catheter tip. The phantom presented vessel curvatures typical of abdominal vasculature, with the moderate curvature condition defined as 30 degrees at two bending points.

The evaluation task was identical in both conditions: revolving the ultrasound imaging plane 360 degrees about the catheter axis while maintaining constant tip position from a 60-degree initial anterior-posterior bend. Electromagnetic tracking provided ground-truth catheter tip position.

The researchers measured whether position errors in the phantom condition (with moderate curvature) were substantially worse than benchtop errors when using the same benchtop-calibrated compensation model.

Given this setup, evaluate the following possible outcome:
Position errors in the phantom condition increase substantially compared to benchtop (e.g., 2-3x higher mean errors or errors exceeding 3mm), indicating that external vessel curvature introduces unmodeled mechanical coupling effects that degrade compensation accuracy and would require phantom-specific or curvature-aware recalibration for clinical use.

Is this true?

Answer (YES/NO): NO